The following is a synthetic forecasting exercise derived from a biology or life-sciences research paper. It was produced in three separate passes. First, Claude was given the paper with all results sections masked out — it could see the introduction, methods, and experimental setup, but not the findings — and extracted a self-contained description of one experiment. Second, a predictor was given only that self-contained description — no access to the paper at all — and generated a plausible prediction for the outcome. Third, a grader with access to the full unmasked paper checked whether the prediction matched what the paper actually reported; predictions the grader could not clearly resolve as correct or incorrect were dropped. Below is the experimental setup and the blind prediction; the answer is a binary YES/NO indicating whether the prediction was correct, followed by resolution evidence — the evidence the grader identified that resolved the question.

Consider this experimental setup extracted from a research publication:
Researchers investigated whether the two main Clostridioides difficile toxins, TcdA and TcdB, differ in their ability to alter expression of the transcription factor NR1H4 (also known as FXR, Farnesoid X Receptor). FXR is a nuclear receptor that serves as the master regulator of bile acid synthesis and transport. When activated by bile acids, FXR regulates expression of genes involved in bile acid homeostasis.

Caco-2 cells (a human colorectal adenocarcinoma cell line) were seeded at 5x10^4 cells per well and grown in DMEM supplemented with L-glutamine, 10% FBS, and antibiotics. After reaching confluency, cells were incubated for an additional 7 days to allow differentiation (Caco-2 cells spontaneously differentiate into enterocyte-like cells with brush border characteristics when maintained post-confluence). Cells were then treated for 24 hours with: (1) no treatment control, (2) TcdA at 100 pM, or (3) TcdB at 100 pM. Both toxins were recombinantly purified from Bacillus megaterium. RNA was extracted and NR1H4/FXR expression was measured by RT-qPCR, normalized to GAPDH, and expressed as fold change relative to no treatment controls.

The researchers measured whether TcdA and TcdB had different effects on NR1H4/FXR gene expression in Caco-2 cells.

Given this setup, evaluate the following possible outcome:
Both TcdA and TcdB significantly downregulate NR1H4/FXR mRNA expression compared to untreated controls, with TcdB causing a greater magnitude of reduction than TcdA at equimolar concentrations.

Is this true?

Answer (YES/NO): NO